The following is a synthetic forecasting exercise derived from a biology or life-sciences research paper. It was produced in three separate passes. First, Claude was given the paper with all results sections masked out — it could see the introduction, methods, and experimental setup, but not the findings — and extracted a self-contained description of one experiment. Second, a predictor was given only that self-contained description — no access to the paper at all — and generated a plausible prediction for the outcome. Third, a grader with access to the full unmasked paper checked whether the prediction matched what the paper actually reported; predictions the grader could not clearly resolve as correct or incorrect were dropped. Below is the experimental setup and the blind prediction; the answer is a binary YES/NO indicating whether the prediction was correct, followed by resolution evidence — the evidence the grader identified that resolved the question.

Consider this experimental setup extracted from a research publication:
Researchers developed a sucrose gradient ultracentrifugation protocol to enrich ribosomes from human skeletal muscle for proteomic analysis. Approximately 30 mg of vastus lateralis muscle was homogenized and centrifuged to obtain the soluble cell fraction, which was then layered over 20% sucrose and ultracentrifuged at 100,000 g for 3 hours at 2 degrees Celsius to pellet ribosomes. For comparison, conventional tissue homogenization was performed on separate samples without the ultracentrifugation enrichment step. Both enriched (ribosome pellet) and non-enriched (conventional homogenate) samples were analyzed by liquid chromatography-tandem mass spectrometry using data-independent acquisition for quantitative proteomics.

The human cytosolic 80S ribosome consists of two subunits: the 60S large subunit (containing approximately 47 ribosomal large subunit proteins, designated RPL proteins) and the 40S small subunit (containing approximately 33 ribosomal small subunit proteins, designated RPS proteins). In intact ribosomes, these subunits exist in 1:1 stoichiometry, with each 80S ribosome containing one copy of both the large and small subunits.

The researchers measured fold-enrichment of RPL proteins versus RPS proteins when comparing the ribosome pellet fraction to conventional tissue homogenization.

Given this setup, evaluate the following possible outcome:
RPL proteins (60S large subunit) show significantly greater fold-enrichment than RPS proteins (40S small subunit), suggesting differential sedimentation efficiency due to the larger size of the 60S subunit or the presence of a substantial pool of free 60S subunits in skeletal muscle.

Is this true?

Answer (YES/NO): YES